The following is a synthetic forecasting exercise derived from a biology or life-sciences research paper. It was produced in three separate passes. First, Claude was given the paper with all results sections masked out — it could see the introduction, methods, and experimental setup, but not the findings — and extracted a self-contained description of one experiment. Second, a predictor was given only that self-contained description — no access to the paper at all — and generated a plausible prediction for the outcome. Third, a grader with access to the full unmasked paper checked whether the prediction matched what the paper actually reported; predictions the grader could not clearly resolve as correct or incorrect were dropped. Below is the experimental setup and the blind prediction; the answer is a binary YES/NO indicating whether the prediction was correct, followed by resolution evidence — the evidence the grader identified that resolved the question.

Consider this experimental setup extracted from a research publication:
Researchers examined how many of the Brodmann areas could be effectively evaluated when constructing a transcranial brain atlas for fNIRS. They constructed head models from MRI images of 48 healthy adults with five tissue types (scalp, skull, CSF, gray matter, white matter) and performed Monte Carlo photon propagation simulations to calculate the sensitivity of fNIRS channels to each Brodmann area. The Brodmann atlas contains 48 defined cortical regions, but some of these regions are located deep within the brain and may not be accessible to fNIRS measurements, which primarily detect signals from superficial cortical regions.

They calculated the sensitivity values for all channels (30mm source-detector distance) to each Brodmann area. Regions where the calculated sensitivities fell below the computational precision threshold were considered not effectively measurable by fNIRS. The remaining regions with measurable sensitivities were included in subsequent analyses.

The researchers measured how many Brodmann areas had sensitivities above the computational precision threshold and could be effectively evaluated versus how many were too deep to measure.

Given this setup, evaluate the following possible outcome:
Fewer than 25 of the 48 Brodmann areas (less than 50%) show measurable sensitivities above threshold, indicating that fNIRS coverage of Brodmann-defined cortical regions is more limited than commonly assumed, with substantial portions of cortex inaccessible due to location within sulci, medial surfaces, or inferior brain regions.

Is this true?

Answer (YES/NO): NO